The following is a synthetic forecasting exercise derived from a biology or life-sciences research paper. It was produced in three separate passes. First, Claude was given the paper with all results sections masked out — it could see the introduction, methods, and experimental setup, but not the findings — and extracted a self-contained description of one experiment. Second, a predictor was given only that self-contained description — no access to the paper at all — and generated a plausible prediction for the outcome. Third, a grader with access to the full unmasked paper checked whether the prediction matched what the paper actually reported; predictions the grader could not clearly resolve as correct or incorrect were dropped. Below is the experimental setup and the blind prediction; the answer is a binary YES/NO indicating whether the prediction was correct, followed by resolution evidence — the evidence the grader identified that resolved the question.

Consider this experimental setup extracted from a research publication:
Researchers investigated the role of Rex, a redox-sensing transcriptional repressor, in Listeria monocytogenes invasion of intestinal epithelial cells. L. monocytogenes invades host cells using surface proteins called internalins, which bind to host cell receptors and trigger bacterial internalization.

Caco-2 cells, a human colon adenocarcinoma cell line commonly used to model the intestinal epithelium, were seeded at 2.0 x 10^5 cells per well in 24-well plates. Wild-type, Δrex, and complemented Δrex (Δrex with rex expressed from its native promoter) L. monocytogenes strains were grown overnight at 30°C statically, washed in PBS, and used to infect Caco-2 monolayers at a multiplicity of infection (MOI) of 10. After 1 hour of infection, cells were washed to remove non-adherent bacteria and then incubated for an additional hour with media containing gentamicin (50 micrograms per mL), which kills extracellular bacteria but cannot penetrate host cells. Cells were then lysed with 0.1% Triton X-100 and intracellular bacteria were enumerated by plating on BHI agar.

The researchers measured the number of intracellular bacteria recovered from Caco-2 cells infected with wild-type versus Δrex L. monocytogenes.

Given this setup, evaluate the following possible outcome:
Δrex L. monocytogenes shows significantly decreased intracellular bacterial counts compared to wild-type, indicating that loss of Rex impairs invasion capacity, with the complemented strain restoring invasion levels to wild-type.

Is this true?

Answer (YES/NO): NO